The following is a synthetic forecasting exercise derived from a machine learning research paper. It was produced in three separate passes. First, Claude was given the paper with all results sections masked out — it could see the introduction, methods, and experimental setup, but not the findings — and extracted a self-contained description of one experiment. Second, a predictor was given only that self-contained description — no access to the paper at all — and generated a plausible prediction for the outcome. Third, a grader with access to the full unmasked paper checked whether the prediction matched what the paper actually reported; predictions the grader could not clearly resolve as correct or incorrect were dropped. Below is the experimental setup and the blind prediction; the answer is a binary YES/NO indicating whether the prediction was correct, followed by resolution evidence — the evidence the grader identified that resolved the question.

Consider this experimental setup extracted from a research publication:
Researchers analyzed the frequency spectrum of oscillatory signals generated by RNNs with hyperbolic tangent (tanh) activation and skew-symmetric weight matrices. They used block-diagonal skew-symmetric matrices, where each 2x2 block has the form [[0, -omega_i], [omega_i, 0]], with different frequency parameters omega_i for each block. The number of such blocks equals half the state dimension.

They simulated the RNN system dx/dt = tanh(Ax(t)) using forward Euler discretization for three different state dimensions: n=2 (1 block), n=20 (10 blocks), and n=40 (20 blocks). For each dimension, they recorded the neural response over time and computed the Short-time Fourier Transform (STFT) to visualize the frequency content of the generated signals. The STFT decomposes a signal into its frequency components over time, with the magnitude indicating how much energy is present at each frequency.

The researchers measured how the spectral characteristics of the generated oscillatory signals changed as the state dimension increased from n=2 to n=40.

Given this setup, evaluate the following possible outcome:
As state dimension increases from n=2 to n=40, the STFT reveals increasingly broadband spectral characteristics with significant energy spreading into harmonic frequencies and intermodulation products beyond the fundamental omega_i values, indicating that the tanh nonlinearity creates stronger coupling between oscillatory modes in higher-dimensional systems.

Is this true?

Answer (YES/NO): NO